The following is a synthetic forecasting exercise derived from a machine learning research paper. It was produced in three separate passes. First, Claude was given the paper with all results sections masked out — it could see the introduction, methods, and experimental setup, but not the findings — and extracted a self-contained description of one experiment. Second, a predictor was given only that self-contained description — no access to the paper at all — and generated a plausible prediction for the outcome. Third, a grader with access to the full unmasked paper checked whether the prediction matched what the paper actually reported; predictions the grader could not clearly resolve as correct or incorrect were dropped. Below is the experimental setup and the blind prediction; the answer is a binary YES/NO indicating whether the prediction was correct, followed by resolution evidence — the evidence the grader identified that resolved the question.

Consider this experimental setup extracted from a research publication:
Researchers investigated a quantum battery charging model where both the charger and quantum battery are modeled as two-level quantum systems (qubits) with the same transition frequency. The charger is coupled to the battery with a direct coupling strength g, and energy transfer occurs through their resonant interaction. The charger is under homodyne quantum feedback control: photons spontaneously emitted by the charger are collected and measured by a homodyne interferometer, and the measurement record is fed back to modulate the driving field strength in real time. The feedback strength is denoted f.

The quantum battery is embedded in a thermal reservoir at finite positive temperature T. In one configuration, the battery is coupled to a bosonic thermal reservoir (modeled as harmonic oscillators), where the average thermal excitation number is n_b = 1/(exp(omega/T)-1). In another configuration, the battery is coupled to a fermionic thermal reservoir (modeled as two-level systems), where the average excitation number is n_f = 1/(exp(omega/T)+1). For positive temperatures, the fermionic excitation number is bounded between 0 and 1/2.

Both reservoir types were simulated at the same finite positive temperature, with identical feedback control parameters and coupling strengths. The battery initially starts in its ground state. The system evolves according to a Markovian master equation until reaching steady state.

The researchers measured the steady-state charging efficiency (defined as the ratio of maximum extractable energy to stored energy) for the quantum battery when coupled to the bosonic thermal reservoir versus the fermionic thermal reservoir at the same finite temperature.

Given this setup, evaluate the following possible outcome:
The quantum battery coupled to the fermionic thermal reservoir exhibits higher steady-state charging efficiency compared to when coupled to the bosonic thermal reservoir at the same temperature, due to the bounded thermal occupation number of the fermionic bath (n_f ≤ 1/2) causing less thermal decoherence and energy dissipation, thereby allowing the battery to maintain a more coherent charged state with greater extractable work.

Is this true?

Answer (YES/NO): YES